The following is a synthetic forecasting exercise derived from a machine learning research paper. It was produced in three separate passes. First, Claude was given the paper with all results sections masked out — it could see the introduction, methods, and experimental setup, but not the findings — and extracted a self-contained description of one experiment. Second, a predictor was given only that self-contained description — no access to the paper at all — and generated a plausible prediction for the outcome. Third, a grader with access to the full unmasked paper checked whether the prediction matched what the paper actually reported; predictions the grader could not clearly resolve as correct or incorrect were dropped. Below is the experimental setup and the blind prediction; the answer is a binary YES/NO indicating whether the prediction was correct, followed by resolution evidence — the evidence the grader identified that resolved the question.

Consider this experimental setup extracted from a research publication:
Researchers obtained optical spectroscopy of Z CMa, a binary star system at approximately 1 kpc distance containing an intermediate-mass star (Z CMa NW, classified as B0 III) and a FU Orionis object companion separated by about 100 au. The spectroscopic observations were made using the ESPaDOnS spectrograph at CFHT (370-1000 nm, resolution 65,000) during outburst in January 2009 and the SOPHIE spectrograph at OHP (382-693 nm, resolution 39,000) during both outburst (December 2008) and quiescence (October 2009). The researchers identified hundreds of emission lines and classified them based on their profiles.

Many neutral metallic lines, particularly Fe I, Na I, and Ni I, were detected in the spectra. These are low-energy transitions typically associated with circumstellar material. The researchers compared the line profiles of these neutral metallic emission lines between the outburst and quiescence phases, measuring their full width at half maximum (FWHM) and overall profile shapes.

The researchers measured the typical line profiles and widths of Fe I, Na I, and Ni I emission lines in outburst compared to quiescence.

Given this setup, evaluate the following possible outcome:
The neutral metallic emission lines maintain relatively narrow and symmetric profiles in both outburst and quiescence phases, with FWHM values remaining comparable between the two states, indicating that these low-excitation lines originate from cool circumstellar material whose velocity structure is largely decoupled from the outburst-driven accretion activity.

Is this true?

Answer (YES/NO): NO